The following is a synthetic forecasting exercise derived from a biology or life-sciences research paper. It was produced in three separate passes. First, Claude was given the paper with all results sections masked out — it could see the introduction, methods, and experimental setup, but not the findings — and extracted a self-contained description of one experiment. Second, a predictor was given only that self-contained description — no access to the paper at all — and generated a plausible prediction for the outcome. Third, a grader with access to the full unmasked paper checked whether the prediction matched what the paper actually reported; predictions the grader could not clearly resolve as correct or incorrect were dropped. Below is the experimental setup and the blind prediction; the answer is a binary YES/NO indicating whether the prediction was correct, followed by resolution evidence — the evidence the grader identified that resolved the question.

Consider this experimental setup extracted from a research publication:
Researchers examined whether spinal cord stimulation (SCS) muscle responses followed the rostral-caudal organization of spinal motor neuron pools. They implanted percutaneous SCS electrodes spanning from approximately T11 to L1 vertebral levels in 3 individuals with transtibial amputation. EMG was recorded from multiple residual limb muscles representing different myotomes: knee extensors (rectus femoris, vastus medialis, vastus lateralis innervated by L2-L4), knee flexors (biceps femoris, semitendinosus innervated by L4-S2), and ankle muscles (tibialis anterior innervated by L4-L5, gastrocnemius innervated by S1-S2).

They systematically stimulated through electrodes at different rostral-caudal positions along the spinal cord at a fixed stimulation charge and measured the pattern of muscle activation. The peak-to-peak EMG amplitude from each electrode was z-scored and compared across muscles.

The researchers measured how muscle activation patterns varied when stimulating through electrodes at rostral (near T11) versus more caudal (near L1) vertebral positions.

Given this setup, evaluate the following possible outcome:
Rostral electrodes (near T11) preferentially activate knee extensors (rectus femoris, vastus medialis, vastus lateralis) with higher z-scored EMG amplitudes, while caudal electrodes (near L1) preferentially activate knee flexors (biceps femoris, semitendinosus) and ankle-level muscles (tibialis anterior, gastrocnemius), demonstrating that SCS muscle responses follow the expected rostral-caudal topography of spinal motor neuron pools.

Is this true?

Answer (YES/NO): NO